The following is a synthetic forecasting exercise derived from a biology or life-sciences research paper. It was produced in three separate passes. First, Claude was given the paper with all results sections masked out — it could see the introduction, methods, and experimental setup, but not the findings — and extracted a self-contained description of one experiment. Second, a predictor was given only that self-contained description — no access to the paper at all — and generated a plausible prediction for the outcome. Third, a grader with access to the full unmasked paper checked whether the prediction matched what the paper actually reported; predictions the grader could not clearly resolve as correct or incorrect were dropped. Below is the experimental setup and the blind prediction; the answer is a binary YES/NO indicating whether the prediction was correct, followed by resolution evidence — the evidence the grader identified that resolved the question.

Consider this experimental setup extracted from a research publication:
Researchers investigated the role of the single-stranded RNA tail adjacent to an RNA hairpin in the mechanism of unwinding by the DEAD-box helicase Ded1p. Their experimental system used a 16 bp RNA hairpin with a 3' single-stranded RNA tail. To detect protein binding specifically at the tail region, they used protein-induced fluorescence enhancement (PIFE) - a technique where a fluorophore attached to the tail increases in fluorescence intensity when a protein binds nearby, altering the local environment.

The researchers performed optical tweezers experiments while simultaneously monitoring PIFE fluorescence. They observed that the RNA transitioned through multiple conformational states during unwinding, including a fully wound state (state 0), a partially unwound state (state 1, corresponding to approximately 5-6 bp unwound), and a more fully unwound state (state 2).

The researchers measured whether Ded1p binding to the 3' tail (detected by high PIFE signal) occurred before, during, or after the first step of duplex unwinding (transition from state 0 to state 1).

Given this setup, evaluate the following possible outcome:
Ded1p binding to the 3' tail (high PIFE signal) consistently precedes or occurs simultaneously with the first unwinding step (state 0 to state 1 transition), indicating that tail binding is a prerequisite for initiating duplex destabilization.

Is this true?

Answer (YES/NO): NO